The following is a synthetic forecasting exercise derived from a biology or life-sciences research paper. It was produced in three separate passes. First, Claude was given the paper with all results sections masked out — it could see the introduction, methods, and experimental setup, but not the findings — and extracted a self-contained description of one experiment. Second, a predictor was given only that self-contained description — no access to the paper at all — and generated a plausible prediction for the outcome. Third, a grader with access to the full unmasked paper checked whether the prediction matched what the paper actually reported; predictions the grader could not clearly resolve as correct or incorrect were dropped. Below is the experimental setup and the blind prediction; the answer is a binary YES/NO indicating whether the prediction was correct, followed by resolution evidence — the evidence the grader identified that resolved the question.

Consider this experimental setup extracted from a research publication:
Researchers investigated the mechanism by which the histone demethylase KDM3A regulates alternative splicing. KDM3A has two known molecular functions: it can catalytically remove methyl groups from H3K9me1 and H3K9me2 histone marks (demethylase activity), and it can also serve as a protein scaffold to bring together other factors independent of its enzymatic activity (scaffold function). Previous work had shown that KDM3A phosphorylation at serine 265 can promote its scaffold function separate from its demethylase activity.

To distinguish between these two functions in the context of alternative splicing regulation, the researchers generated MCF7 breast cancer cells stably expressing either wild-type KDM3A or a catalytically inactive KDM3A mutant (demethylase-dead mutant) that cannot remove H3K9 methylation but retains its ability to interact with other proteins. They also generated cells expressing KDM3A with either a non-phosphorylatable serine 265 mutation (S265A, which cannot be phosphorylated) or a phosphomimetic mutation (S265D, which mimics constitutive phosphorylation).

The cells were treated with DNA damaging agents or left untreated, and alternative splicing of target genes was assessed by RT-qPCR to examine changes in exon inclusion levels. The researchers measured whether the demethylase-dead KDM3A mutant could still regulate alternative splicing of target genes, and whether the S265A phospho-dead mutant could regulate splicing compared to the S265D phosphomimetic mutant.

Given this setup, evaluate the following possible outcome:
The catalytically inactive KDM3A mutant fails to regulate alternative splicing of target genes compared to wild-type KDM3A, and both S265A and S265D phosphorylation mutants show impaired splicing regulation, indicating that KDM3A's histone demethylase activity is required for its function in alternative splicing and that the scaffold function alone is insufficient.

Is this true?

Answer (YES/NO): NO